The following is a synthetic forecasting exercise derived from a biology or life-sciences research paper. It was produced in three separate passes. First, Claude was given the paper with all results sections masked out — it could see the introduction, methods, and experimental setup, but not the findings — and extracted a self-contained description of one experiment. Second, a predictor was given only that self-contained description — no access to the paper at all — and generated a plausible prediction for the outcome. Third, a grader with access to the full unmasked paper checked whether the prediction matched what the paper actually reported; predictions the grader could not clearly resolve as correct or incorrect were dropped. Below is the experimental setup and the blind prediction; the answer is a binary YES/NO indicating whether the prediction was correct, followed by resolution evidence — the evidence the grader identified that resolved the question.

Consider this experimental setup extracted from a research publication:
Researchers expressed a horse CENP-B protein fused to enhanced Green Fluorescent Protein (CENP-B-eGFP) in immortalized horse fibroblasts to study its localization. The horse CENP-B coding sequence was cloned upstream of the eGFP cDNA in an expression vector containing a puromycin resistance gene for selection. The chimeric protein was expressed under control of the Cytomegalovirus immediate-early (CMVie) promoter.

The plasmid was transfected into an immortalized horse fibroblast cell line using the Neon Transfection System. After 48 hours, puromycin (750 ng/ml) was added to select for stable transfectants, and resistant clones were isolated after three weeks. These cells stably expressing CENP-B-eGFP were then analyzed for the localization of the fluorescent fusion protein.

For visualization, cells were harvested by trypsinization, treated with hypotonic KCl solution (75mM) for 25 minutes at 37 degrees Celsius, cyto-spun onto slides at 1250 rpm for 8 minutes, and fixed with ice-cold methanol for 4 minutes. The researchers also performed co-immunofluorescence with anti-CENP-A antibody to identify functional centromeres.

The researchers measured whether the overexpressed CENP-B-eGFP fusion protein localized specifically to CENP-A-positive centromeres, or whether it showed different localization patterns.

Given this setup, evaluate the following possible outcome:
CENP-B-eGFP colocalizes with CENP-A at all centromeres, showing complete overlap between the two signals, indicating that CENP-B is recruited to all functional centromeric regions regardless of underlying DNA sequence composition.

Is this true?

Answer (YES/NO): NO